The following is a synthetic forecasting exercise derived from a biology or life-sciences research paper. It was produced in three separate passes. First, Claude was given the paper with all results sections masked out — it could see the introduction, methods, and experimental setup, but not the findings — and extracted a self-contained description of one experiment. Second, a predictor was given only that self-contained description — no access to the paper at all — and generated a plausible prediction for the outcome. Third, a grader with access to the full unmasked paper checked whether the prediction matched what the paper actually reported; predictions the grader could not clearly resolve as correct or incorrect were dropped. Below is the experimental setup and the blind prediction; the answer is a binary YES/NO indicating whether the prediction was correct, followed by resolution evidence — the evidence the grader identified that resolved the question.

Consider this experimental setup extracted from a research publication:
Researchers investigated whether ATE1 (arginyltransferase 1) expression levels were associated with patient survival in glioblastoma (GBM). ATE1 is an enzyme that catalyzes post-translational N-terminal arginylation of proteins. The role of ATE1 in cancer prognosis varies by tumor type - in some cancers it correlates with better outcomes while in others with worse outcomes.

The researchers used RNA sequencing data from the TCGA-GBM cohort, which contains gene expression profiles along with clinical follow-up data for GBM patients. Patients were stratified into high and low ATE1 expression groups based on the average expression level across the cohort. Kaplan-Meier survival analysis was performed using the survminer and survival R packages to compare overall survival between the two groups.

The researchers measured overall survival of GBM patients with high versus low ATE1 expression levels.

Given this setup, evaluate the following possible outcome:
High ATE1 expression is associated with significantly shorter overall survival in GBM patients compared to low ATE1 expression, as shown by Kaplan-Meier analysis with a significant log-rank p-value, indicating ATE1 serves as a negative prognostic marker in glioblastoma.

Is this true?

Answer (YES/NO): YES